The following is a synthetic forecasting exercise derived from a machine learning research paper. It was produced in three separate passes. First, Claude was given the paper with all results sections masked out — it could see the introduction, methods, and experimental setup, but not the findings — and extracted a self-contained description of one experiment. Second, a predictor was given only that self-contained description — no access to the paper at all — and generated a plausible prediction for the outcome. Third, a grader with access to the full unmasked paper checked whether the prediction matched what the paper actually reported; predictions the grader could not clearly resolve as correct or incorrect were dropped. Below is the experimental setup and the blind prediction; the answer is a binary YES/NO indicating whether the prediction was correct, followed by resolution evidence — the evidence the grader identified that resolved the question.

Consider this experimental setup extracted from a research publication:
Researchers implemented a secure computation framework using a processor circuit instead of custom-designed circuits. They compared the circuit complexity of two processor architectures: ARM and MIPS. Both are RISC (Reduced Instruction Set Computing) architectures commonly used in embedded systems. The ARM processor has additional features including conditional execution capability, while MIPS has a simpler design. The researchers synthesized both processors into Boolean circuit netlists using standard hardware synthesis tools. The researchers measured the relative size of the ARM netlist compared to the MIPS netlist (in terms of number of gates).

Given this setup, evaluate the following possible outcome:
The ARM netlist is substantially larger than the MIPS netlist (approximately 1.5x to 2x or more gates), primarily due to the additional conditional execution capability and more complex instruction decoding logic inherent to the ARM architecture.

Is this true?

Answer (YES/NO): NO